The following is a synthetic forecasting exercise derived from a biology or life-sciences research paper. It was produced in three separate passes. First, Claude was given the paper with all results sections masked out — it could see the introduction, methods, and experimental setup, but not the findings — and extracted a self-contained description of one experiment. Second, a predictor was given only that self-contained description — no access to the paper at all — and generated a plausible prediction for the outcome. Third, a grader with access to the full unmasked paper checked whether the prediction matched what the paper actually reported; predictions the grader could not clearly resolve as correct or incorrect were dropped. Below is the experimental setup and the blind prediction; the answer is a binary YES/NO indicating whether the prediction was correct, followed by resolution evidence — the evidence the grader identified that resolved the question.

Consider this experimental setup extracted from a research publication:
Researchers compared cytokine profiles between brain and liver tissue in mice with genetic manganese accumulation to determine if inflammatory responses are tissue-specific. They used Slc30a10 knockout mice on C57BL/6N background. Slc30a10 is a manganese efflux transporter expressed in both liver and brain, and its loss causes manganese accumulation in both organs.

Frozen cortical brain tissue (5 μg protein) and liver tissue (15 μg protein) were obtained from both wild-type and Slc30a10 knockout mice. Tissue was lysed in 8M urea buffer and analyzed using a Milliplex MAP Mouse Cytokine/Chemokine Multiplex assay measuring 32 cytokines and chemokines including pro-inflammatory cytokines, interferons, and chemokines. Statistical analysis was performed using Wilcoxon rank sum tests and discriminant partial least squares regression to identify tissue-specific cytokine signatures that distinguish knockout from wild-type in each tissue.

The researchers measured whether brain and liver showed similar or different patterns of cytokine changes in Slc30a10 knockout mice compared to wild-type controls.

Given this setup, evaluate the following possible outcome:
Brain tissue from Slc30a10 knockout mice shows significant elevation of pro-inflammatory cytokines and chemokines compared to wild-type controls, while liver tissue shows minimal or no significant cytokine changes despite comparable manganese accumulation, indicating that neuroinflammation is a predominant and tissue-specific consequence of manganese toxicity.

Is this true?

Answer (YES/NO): NO